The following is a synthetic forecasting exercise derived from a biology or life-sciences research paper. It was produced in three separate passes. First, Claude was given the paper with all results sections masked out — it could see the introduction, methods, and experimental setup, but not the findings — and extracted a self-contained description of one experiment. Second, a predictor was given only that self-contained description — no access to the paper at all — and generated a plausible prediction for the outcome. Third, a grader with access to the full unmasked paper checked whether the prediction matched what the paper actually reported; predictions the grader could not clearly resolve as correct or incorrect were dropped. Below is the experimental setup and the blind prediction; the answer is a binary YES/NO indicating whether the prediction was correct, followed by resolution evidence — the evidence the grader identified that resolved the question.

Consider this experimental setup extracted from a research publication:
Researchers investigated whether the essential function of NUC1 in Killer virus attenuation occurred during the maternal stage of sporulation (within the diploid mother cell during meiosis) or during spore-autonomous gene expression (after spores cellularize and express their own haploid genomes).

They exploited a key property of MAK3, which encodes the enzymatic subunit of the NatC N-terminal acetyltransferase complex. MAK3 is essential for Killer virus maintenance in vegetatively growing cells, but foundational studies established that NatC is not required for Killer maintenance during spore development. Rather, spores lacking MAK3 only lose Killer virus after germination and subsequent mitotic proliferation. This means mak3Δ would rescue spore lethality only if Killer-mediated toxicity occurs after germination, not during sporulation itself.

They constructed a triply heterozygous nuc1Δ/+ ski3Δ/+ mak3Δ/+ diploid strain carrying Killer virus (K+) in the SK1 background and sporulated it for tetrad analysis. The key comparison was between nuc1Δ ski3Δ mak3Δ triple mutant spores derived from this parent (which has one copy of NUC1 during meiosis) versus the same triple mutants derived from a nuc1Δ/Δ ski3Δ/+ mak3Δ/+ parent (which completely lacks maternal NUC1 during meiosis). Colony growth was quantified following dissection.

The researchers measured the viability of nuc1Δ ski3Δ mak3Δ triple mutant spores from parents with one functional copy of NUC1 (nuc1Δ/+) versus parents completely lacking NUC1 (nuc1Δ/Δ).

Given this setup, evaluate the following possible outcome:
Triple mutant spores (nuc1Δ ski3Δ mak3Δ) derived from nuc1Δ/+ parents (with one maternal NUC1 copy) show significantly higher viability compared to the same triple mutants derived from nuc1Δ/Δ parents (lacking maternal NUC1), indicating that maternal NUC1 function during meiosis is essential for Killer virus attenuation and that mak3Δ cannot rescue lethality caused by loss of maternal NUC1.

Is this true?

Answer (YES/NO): YES